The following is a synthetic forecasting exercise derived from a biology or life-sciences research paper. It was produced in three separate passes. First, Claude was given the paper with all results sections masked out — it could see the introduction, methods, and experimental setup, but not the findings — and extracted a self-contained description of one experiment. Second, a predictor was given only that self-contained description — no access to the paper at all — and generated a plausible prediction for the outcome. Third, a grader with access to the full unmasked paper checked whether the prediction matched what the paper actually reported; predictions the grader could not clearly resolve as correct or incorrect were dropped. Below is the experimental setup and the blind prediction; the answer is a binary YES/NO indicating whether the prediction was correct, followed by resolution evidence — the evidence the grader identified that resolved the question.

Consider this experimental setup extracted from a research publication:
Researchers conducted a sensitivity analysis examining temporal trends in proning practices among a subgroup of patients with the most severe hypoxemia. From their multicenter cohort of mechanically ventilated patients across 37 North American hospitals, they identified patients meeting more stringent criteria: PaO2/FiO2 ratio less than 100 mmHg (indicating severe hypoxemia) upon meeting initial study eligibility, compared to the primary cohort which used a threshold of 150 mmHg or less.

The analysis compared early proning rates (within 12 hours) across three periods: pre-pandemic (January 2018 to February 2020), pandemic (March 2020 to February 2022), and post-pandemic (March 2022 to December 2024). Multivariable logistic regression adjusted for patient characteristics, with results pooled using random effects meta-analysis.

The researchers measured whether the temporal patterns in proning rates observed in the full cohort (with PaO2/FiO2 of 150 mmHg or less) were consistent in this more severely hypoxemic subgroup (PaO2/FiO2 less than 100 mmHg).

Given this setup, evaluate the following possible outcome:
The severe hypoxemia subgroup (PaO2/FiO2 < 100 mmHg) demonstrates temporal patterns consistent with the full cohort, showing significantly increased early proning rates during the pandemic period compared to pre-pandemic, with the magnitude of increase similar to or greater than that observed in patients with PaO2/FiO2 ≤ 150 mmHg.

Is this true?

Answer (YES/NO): YES